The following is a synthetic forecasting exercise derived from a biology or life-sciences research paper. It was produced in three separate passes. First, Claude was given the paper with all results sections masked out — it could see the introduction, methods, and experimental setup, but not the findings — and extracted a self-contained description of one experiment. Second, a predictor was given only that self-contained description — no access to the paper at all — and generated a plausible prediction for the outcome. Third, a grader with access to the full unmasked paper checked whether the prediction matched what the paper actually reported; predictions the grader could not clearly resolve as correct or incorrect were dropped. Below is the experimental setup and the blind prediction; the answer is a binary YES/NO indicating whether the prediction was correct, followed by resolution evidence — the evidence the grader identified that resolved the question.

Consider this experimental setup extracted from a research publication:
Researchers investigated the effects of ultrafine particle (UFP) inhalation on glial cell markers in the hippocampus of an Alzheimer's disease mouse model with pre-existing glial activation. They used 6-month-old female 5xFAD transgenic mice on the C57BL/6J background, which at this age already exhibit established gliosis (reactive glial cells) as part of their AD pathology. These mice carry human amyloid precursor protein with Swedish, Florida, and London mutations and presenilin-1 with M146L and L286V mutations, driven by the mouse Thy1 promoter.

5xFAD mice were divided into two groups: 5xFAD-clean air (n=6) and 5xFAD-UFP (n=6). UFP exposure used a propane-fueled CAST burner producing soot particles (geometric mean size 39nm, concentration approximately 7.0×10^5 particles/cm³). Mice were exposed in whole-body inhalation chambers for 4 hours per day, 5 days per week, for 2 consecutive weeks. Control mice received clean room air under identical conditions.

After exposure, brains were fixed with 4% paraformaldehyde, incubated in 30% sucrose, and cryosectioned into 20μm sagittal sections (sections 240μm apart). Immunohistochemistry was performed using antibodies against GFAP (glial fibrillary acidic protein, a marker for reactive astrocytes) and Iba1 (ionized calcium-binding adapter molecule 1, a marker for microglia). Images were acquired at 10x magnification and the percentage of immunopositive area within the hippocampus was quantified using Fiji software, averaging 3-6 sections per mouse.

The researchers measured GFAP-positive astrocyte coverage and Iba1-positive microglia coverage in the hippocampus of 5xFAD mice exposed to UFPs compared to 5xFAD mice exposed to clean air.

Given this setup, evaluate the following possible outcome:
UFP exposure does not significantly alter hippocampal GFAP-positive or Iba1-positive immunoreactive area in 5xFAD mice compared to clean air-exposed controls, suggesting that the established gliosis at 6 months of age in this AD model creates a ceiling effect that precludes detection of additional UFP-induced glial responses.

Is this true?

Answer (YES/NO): YES